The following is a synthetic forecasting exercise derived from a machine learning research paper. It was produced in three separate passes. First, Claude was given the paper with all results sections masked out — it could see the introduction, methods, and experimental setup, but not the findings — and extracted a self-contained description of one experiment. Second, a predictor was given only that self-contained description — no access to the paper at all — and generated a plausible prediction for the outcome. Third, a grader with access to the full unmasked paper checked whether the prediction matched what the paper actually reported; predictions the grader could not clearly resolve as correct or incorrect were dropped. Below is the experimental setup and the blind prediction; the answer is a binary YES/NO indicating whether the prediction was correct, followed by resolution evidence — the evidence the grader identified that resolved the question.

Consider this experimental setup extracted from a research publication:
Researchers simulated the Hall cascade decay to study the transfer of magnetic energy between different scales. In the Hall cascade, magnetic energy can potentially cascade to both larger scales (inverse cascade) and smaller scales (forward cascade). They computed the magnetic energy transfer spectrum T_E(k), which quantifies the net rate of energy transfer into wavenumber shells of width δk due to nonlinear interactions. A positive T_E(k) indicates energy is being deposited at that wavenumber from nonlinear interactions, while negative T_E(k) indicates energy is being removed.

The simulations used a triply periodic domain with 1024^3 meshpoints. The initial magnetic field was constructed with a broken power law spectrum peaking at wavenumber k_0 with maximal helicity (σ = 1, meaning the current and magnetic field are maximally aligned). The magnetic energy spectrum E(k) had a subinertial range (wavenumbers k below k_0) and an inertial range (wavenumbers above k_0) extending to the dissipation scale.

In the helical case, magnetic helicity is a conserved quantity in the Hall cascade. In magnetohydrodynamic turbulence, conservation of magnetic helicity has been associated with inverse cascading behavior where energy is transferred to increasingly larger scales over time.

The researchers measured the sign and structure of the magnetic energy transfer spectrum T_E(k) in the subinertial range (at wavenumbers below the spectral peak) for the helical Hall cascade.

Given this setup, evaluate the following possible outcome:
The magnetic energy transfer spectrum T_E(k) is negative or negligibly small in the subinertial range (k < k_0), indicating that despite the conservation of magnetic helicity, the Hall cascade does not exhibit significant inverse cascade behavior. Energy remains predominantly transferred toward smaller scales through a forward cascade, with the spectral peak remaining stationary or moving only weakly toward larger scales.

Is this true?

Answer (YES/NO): NO